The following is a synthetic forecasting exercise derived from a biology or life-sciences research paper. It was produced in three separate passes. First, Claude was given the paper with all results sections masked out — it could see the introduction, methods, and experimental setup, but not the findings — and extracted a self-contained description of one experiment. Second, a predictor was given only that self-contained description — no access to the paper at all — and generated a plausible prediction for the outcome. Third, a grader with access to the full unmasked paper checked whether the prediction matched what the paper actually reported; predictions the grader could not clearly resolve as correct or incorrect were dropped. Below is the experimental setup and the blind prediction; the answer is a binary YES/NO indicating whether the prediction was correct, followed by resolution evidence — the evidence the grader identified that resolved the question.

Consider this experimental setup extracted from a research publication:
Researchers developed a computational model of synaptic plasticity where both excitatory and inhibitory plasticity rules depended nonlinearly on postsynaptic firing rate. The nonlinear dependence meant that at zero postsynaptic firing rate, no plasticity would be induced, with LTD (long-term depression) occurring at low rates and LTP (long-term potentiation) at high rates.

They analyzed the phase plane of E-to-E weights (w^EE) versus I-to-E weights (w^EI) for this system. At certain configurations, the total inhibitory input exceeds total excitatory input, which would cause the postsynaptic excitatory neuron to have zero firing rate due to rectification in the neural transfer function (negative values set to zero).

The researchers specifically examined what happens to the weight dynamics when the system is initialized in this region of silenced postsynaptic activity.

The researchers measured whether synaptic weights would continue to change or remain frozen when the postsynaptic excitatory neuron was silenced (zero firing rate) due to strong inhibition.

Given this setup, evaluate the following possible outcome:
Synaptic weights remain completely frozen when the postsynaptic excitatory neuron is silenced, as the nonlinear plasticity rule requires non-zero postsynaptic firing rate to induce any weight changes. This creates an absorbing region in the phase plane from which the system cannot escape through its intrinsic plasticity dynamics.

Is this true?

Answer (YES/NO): YES